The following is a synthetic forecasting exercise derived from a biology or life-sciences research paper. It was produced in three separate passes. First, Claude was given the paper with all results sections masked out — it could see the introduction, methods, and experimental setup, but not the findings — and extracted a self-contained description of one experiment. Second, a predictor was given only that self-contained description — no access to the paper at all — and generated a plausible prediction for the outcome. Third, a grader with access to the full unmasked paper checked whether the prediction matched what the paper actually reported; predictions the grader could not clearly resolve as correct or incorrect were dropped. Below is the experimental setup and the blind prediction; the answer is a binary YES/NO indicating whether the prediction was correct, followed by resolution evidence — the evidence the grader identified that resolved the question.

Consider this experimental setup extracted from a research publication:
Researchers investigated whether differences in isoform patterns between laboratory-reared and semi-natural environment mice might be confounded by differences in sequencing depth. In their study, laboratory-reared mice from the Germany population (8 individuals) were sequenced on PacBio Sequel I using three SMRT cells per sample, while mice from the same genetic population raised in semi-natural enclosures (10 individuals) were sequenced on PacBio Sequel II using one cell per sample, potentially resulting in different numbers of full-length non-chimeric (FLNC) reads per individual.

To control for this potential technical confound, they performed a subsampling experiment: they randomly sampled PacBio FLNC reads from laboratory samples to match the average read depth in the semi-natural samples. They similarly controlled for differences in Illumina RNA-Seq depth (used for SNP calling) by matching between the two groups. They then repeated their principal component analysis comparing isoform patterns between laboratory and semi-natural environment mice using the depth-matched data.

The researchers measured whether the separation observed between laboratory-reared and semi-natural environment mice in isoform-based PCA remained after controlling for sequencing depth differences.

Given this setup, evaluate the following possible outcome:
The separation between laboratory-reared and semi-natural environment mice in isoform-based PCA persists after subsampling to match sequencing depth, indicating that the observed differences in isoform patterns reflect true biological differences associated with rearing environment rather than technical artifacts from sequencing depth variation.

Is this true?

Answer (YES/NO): YES